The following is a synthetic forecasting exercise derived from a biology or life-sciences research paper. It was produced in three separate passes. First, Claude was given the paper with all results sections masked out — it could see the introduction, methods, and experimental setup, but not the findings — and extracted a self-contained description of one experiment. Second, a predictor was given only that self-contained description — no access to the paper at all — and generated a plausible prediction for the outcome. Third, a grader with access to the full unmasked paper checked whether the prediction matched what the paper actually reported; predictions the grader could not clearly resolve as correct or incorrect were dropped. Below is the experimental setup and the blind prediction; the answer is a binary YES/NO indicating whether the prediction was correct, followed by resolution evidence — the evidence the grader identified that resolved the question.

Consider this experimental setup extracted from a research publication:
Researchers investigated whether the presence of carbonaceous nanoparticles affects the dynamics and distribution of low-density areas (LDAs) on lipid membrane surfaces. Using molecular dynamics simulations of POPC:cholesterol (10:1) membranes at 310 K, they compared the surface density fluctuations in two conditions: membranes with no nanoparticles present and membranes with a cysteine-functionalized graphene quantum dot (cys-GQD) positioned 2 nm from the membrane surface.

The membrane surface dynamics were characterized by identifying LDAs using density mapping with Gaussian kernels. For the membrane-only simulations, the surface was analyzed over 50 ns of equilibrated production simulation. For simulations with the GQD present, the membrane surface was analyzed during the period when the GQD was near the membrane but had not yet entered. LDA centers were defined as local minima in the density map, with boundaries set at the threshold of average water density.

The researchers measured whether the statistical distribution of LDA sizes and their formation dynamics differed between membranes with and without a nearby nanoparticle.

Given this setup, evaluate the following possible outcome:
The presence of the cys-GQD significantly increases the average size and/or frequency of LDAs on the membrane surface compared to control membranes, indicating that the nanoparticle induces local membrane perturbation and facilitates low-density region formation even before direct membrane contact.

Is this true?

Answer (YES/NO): NO